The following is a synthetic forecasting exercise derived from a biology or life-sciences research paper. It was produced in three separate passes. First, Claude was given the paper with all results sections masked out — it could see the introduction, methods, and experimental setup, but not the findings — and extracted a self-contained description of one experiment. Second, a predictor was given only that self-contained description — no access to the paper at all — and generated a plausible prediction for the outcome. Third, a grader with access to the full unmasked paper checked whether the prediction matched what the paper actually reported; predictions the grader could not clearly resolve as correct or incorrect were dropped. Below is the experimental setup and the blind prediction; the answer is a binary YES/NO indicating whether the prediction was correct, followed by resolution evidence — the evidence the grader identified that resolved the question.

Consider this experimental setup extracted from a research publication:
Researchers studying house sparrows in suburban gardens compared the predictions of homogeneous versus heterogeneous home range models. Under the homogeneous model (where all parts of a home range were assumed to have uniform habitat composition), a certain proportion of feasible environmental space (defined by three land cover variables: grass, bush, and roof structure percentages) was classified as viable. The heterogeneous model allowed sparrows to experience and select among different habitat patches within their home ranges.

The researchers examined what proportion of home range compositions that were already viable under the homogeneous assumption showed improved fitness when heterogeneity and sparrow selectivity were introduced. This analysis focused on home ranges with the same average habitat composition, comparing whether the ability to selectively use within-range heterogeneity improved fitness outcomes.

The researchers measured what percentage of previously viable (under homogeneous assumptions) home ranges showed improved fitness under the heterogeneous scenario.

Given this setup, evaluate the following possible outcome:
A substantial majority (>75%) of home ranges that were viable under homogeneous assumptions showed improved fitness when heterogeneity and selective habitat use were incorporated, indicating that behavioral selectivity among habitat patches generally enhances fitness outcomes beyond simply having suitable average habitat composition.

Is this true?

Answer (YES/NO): NO